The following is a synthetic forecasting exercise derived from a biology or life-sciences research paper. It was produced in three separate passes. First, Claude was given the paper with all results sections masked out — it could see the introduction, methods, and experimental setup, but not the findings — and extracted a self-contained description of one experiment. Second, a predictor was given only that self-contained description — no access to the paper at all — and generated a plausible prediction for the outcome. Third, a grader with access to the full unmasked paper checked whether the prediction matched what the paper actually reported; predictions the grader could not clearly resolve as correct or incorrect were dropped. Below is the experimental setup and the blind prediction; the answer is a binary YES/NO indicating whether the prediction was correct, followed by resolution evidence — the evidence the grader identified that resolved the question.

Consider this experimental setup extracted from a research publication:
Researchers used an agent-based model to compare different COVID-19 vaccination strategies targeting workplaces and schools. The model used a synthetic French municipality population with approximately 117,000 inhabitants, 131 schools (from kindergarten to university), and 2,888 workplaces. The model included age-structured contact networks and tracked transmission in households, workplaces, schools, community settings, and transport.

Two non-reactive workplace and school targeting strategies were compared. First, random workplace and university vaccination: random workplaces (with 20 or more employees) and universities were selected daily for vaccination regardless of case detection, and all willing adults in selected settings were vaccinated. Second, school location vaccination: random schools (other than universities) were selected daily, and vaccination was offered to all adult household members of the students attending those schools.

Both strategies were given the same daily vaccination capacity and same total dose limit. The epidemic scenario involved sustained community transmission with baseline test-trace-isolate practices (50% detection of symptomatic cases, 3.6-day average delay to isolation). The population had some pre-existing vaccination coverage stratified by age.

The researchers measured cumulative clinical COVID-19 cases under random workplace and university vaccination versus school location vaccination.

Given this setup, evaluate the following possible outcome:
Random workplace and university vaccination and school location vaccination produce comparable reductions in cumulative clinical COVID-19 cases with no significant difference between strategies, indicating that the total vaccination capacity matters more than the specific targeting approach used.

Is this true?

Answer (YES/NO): NO